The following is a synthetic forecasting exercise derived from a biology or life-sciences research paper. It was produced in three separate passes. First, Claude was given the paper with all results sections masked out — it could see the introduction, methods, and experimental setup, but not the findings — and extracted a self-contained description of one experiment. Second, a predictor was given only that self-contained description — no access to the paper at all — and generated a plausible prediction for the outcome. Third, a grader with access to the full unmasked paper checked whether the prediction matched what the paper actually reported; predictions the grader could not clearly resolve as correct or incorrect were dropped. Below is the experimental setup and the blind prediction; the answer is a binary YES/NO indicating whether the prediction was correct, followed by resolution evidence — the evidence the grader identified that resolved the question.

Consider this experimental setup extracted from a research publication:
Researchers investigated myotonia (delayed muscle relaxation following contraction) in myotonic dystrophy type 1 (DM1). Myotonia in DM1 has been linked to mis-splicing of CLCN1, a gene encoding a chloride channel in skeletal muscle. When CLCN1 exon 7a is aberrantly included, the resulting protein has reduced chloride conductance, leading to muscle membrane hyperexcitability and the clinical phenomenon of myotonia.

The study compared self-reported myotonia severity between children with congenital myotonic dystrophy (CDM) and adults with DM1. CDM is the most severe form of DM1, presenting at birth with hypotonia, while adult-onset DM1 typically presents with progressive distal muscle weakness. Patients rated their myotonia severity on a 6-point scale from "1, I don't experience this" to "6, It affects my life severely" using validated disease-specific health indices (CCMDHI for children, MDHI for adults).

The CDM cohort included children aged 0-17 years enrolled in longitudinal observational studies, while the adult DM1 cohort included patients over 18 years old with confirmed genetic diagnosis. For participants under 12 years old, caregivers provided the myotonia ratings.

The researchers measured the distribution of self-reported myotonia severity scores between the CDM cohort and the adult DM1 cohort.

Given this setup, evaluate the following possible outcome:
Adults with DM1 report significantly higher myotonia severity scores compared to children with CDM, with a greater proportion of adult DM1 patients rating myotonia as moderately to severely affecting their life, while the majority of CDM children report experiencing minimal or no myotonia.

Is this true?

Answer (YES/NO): YES